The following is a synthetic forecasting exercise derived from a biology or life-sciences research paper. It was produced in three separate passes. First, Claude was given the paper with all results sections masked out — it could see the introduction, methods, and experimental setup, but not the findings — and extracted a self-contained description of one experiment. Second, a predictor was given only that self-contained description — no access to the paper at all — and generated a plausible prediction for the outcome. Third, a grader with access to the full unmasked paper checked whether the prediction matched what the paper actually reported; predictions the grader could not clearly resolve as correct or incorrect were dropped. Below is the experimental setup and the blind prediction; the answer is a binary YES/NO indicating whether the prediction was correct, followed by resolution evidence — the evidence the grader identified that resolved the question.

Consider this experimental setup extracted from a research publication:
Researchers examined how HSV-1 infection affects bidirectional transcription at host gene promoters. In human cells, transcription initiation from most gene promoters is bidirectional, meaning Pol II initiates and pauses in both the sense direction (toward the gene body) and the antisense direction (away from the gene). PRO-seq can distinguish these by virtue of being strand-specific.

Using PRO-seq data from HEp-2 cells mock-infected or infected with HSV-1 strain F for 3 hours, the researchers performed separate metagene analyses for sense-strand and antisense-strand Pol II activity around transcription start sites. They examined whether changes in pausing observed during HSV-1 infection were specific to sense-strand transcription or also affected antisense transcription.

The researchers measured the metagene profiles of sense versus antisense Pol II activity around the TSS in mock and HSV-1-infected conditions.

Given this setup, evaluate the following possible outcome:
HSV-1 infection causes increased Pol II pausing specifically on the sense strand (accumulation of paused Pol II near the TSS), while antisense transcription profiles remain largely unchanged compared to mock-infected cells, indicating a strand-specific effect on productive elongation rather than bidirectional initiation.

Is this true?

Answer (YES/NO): NO